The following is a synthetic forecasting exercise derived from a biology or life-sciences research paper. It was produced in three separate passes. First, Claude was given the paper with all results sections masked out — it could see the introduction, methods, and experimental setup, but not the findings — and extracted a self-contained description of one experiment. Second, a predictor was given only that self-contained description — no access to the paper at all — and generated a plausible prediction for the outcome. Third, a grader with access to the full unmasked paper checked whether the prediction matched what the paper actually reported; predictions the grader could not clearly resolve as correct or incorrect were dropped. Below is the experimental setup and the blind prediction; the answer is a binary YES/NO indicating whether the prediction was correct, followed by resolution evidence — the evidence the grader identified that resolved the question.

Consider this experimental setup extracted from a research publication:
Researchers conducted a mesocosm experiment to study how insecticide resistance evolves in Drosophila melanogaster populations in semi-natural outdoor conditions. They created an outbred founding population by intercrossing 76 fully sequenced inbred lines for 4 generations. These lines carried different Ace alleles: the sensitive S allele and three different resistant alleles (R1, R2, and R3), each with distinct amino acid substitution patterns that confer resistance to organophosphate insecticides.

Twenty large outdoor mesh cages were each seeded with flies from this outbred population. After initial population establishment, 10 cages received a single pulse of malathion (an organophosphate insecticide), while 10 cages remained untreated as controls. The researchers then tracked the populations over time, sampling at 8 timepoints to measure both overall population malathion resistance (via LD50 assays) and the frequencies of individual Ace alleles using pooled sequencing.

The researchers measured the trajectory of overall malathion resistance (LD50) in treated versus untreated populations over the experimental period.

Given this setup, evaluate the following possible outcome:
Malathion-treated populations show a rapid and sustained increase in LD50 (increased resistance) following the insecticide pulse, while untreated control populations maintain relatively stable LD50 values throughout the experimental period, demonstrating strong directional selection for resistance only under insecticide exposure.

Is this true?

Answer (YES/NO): NO